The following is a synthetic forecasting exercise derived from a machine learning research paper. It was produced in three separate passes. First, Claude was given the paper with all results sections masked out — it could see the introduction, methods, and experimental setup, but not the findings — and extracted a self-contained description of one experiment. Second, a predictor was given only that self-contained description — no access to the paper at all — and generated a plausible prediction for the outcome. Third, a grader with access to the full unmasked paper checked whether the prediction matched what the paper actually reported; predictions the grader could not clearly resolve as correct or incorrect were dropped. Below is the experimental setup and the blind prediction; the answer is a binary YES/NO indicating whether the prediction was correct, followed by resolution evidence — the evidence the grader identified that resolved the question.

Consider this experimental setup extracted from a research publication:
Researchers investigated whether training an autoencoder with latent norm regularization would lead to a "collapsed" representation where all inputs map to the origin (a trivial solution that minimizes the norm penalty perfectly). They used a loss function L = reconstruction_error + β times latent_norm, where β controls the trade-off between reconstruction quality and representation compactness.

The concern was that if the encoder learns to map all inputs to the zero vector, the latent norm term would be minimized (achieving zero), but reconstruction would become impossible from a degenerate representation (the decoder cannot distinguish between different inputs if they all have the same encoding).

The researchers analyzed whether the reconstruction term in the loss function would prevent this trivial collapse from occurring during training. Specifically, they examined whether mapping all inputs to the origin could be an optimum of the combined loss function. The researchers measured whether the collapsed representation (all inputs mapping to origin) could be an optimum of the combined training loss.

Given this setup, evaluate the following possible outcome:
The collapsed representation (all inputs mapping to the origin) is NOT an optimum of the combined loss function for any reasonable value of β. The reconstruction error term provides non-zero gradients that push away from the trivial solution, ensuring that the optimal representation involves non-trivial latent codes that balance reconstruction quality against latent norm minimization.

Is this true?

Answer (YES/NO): YES